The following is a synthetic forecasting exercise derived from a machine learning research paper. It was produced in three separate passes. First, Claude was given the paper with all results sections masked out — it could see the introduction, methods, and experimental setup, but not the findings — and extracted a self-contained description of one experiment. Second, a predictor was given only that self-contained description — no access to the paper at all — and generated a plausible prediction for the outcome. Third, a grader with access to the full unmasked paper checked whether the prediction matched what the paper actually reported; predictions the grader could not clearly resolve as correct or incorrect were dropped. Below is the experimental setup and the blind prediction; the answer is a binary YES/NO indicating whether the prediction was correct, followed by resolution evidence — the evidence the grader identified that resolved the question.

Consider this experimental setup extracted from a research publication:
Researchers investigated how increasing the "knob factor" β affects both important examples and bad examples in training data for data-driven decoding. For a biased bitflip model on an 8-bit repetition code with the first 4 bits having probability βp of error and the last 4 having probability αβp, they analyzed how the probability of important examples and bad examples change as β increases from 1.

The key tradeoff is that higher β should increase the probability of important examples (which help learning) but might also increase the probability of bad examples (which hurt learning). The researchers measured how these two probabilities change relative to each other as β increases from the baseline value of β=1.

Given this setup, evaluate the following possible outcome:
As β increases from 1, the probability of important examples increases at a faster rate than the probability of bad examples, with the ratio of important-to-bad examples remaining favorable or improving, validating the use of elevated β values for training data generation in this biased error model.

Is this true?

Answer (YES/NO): NO